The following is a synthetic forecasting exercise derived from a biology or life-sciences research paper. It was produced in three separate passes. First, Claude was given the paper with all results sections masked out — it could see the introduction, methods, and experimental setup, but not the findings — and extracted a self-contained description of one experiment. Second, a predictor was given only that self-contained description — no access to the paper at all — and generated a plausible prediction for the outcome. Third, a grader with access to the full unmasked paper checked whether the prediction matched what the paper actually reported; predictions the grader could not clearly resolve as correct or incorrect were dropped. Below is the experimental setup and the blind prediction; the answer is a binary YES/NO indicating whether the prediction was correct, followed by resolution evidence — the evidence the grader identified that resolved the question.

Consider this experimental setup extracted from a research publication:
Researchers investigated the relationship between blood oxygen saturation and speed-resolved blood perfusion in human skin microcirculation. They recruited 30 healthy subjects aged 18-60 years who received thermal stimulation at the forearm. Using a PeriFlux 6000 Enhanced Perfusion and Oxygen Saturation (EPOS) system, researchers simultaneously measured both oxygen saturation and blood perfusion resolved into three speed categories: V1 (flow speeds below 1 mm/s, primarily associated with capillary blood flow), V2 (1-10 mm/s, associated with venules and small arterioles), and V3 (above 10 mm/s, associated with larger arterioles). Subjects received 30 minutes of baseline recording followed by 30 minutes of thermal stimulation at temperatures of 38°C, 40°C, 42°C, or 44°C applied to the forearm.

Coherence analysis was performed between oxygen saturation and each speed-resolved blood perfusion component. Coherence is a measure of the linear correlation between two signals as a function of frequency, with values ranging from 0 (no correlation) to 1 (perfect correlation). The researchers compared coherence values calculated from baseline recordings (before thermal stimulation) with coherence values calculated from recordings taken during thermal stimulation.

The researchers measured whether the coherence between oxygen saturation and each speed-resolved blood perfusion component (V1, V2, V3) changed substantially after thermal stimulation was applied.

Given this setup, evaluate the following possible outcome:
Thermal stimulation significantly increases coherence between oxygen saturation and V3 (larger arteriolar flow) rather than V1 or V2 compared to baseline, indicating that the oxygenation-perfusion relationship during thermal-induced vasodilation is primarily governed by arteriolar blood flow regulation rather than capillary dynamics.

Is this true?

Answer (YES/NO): NO